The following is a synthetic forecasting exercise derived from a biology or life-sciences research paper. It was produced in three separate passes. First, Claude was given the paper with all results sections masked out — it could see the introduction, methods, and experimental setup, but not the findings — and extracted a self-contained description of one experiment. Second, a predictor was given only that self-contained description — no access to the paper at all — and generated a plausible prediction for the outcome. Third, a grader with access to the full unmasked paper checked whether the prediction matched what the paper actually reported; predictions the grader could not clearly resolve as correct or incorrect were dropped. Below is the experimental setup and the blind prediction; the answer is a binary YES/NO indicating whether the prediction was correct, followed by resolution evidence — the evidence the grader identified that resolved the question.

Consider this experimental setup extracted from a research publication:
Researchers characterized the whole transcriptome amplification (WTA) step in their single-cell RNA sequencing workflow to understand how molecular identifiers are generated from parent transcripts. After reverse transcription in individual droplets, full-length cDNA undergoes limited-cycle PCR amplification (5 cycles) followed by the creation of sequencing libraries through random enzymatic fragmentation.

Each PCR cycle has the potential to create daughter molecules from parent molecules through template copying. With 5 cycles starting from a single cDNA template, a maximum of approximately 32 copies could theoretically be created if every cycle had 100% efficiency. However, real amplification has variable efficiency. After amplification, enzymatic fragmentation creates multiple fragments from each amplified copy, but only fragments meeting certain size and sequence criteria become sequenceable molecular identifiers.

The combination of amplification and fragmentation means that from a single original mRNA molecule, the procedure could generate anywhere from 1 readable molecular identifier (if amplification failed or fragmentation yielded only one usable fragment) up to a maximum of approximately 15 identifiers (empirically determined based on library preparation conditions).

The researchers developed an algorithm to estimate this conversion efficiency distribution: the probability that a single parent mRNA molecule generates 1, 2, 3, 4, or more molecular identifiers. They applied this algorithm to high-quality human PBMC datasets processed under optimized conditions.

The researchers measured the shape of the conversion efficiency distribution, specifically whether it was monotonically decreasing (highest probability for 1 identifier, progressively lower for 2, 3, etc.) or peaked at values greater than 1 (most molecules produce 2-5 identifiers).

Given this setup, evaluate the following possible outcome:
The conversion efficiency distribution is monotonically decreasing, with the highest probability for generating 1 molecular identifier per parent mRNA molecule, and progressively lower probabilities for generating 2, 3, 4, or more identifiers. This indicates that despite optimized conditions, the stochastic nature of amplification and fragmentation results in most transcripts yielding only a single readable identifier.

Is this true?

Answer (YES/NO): YES